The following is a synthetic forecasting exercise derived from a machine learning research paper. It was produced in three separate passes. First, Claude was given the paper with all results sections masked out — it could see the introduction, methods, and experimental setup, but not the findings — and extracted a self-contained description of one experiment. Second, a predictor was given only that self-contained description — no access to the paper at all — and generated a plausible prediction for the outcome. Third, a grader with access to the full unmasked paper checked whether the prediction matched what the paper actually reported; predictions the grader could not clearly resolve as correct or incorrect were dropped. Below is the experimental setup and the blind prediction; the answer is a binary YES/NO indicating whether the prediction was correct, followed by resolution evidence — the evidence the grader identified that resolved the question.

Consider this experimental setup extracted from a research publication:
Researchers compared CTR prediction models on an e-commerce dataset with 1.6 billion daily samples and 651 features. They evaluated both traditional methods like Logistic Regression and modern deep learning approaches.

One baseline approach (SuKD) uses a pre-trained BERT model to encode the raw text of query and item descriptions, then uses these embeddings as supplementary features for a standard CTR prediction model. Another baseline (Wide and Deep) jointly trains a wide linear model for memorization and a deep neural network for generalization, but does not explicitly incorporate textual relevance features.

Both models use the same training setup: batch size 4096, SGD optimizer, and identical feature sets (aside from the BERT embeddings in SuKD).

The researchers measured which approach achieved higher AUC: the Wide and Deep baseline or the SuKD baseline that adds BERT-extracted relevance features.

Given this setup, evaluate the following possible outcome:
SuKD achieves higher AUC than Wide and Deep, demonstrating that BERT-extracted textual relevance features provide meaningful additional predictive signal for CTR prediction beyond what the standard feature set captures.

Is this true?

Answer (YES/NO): NO